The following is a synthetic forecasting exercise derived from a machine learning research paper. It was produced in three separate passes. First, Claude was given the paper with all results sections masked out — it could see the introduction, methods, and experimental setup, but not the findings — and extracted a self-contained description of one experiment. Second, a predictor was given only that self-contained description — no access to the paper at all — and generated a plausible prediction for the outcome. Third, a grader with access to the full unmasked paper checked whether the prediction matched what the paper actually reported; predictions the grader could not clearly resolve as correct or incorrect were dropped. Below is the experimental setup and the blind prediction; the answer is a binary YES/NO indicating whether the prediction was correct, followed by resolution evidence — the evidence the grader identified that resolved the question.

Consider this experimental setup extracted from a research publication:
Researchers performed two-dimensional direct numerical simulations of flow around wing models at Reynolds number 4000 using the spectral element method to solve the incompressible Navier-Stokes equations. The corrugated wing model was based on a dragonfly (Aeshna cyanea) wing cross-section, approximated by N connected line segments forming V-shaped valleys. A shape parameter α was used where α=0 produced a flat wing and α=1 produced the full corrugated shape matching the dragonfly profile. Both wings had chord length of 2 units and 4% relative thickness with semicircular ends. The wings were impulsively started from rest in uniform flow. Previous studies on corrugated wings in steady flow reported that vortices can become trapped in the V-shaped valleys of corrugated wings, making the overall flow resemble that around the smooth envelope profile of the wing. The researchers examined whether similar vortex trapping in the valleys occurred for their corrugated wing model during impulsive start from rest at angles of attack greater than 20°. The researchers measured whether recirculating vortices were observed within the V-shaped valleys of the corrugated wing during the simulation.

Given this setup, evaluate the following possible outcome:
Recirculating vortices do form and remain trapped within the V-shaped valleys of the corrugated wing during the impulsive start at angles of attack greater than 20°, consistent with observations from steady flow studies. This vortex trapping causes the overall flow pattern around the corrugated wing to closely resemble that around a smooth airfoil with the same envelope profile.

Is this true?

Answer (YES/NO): NO